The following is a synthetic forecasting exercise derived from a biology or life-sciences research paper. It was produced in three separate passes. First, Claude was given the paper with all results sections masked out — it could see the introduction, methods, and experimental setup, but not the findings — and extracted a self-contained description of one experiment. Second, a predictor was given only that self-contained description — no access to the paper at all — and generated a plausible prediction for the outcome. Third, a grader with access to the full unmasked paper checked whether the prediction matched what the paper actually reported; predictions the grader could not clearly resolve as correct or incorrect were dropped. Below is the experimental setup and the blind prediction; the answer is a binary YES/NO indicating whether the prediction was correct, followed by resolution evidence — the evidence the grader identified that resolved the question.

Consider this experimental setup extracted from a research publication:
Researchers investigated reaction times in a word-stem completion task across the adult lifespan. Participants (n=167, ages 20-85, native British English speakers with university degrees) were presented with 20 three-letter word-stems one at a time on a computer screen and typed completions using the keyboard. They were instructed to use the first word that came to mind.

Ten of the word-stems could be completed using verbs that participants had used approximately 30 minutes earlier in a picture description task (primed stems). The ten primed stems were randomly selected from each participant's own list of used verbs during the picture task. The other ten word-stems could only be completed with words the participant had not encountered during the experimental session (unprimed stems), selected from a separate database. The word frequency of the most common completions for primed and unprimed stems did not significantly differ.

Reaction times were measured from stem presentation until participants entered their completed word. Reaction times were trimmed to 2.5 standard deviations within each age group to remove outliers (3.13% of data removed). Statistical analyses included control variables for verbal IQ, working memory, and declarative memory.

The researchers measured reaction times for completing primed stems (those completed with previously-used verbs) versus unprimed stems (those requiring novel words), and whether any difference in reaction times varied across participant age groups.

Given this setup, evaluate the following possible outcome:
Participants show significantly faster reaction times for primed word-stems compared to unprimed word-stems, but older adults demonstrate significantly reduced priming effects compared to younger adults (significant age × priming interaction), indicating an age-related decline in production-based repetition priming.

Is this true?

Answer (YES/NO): NO